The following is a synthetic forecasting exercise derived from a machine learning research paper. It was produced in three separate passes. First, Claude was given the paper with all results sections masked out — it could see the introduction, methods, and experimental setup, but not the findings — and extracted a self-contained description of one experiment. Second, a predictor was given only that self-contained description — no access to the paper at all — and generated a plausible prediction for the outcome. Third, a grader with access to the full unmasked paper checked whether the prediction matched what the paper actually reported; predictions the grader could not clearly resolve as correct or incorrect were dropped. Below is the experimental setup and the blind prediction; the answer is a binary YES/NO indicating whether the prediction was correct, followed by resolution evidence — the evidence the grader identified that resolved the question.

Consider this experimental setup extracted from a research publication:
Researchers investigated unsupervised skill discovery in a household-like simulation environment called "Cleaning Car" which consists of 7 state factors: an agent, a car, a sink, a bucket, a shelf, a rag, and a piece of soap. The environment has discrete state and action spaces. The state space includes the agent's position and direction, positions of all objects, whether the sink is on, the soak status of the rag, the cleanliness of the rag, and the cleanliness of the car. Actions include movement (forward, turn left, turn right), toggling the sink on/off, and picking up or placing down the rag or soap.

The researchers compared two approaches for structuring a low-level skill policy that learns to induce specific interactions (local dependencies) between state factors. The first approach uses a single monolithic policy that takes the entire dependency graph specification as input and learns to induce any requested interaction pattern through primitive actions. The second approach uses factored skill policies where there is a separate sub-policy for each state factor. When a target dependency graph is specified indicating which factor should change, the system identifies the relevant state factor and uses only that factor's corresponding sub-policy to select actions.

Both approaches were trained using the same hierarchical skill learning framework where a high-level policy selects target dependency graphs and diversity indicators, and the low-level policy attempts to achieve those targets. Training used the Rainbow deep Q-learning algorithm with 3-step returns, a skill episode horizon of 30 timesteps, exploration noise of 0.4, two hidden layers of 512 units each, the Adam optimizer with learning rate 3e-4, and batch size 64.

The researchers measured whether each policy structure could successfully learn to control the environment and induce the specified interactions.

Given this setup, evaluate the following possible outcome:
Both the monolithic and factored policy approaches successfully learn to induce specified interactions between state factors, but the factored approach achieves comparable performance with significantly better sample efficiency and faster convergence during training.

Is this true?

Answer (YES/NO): NO